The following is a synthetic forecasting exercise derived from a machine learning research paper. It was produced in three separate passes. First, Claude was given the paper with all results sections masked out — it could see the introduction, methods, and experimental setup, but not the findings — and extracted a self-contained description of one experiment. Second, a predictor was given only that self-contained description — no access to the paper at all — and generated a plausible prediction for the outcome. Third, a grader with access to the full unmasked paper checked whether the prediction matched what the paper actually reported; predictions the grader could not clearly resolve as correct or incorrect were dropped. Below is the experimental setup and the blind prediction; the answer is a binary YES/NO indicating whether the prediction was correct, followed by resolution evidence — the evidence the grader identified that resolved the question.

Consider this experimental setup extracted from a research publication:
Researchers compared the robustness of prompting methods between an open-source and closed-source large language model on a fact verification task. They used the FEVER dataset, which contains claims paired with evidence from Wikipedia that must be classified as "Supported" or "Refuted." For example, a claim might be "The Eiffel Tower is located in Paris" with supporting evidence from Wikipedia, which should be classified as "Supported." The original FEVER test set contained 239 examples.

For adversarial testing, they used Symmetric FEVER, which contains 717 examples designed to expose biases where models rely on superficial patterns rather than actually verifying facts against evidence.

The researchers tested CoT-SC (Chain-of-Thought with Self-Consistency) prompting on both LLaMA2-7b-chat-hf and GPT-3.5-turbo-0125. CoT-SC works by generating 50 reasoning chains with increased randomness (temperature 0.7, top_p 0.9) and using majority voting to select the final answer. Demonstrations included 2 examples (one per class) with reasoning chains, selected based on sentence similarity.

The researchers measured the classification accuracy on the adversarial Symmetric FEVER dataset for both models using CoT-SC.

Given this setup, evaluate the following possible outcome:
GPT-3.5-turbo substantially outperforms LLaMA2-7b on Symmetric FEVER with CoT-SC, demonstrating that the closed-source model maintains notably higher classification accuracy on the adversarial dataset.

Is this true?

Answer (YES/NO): YES